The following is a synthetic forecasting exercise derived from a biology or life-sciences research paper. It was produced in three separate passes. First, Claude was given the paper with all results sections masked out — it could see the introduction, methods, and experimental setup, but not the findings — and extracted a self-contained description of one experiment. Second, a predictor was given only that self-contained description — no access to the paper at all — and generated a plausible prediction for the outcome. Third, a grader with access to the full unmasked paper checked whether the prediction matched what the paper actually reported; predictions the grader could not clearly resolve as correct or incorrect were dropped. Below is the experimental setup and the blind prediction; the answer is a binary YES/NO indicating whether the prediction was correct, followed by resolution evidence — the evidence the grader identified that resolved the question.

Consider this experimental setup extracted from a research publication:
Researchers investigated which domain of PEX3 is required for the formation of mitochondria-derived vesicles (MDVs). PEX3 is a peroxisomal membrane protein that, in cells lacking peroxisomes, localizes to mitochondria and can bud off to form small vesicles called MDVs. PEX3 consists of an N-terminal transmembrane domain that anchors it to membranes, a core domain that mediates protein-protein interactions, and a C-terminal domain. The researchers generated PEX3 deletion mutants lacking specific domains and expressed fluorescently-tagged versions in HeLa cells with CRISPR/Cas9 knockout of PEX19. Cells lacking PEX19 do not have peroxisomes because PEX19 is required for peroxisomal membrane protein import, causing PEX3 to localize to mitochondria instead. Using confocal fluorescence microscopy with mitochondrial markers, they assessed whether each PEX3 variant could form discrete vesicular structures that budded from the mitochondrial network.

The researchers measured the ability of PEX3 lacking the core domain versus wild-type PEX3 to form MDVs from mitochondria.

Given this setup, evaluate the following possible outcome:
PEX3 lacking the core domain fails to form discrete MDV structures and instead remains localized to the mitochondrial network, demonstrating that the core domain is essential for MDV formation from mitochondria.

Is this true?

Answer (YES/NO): YES